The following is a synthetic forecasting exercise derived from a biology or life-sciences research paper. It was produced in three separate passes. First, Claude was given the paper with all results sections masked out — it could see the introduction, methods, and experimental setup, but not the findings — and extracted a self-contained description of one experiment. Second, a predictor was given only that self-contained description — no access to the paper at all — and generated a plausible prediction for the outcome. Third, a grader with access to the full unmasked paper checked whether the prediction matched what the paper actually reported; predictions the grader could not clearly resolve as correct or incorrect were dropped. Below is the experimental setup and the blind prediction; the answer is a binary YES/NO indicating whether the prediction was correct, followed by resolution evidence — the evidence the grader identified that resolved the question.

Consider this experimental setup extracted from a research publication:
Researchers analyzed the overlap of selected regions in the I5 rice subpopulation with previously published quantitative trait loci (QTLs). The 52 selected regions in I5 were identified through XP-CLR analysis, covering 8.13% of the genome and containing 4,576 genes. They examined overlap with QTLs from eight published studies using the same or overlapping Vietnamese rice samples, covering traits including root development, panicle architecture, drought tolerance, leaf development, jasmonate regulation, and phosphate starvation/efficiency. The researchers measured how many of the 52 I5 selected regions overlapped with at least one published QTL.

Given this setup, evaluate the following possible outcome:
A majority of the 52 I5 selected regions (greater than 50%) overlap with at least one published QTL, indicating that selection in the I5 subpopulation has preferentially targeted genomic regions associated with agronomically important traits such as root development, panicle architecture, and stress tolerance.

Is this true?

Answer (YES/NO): NO